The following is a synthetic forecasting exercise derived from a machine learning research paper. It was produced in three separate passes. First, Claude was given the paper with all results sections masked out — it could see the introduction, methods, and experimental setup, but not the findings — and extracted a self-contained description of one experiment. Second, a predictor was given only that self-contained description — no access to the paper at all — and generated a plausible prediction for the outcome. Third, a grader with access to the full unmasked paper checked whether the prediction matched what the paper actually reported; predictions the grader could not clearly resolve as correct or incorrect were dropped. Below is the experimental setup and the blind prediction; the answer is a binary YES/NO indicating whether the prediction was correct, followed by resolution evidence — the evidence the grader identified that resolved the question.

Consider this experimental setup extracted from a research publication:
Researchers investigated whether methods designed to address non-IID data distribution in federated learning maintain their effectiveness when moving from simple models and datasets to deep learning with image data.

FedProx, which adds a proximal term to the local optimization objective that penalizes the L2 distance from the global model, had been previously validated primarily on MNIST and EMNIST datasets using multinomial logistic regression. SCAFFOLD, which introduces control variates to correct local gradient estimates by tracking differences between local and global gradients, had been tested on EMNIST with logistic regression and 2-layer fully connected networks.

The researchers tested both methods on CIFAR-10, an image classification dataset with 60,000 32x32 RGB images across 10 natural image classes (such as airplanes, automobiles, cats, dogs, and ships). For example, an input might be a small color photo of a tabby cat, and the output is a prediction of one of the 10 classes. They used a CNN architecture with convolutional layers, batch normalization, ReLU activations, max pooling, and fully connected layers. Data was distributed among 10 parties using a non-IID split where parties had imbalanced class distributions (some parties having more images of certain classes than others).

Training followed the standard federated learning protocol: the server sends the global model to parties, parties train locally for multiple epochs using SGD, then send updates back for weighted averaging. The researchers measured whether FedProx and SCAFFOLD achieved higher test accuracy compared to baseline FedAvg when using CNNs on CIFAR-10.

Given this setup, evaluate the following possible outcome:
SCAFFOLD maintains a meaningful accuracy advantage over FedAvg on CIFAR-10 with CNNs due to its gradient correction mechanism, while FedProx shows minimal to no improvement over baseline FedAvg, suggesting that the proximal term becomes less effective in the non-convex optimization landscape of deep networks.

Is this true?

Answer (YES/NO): NO